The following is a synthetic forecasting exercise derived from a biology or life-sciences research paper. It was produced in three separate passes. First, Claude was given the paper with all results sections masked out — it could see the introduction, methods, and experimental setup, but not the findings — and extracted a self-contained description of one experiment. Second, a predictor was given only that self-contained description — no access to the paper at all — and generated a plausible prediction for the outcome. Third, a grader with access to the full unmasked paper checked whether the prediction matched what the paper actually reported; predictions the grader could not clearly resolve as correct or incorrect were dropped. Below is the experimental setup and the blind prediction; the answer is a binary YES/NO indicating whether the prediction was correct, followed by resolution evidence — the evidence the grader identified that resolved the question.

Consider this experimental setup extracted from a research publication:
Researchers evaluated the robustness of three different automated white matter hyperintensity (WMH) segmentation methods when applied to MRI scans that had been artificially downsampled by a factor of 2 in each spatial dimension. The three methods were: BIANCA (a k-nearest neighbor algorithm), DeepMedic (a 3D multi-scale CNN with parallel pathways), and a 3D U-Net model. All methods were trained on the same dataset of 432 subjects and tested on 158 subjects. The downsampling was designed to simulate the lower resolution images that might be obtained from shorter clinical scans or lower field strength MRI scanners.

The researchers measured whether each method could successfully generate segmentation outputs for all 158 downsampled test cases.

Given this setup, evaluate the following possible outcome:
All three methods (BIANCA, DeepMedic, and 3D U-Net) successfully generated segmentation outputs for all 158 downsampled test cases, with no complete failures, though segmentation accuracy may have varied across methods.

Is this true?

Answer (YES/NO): NO